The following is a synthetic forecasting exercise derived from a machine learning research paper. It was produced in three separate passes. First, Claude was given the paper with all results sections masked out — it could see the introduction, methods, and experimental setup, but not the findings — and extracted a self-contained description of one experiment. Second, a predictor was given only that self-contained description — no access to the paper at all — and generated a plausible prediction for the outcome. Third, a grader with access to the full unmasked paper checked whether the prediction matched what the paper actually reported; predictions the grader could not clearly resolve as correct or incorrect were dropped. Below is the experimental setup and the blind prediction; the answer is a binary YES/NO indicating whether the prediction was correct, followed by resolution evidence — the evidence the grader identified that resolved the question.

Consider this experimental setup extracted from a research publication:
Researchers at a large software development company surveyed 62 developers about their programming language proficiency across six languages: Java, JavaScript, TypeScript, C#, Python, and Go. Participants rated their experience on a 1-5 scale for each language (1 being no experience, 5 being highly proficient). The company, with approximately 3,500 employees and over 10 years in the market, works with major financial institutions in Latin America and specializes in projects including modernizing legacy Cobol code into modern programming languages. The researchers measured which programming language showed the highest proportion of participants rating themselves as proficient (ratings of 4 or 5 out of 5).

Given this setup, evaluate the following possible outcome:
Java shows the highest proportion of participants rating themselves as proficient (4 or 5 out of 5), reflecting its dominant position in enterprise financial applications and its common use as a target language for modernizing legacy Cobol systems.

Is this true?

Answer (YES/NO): YES